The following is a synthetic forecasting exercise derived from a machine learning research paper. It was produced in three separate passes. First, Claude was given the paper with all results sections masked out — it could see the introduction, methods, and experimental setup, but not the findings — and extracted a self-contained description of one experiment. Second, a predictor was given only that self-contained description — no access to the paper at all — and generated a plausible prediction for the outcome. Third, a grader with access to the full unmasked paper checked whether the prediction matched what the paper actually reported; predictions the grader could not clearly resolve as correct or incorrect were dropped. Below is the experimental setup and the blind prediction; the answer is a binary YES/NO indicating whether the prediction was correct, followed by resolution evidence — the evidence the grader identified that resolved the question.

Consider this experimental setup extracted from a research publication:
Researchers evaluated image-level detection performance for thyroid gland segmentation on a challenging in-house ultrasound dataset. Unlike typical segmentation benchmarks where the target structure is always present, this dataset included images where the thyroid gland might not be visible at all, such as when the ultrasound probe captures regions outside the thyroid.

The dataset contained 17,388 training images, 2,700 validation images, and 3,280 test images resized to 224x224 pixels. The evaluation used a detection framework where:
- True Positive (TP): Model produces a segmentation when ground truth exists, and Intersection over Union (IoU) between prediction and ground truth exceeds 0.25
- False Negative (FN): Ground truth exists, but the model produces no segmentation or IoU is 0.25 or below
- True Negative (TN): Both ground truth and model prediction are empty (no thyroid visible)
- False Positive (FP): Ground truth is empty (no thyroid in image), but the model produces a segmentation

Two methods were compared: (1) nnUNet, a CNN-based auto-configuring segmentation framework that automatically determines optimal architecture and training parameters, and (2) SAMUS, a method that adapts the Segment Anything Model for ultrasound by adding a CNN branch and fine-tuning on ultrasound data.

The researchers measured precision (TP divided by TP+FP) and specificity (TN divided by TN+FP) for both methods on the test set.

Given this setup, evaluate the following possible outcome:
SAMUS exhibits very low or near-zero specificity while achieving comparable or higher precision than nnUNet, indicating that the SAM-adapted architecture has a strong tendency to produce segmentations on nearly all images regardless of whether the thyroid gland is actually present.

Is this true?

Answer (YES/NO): NO